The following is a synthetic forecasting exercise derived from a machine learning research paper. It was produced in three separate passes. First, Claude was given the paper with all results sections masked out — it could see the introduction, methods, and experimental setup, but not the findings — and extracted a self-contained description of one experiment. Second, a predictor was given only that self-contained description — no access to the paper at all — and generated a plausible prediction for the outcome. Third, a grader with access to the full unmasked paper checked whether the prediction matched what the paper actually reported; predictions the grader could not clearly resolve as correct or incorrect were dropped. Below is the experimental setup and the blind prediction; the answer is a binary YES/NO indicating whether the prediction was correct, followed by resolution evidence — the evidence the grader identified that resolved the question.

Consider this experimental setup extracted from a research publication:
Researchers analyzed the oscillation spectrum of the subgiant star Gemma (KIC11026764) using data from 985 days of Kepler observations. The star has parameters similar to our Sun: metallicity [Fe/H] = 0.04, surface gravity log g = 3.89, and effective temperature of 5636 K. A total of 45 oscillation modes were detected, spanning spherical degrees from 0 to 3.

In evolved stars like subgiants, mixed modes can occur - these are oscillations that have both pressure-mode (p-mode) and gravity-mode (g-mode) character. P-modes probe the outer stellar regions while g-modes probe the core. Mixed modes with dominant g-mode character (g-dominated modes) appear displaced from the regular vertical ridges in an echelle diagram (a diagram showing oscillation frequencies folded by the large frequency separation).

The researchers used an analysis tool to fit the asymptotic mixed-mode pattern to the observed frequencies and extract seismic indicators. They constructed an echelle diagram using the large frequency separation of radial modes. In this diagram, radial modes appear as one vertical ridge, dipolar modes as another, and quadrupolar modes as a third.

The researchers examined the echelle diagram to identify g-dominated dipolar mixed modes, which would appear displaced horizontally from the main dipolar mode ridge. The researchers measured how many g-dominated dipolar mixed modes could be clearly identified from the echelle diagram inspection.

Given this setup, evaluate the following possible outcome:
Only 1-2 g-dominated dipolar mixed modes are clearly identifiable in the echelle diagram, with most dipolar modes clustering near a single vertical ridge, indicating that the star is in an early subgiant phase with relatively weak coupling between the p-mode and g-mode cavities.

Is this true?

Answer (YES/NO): YES